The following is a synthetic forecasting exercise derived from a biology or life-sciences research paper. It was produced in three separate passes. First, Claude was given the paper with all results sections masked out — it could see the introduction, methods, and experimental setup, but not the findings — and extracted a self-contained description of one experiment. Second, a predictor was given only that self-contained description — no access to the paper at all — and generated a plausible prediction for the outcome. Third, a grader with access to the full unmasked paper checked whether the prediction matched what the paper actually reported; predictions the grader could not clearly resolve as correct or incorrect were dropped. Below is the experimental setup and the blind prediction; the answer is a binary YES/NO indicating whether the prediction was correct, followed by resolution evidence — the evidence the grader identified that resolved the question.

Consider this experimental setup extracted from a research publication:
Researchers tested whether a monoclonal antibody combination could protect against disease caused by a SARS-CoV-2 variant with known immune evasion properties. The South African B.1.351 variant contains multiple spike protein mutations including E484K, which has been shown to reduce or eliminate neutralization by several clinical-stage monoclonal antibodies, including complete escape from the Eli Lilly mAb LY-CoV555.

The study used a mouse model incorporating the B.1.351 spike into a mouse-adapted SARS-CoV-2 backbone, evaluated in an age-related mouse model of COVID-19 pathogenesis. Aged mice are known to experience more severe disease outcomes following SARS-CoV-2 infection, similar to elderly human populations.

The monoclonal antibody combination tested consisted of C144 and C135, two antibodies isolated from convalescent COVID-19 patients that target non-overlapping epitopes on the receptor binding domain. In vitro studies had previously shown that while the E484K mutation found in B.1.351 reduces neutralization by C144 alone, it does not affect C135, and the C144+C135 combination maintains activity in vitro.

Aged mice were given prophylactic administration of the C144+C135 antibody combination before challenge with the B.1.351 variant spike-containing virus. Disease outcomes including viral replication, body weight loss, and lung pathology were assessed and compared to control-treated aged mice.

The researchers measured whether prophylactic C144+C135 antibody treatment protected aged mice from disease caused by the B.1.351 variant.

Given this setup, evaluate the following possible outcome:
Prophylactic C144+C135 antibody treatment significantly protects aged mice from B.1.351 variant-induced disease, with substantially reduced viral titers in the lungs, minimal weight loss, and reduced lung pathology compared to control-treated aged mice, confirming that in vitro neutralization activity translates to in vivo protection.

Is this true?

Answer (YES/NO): YES